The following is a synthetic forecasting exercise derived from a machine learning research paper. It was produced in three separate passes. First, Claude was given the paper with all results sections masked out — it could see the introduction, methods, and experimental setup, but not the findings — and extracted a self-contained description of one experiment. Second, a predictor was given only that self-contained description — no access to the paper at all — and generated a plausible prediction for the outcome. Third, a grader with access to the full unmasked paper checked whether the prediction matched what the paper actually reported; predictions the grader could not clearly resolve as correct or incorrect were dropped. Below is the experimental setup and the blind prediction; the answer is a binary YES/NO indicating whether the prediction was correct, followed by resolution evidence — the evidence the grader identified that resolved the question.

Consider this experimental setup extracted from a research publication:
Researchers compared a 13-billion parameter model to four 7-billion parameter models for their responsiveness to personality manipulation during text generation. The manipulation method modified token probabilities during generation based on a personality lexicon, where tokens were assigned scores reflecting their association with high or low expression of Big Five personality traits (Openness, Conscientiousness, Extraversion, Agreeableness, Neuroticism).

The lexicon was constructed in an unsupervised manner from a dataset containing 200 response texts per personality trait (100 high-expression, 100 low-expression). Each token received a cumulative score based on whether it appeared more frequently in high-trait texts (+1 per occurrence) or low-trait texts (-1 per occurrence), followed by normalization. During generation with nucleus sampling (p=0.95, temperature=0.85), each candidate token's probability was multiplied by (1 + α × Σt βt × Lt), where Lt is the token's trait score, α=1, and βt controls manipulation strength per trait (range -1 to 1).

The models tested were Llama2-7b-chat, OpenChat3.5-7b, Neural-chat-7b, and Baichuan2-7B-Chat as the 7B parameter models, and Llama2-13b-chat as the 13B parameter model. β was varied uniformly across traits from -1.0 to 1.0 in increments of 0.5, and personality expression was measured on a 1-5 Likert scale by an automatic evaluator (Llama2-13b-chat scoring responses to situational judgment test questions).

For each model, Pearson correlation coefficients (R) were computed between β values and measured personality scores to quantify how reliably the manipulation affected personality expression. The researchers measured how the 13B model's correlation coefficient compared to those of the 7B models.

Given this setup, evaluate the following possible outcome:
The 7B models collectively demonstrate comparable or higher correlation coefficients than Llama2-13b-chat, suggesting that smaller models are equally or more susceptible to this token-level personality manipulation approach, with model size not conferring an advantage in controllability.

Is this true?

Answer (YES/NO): YES